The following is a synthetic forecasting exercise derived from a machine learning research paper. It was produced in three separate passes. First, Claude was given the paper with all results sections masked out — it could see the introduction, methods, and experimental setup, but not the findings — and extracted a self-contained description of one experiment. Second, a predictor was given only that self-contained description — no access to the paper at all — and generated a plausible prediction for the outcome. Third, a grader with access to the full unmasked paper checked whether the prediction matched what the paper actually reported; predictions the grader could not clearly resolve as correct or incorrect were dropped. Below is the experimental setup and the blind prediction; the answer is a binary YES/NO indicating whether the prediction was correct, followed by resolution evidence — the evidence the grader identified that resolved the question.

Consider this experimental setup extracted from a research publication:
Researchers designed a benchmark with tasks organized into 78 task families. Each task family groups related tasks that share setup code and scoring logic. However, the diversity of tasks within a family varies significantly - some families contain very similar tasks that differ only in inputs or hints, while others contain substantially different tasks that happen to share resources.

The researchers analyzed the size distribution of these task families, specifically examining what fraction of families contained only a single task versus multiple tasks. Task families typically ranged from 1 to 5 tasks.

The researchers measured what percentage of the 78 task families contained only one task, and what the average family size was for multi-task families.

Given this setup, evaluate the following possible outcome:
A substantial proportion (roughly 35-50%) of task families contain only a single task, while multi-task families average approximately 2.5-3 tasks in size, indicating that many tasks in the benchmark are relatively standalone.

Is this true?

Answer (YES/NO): NO